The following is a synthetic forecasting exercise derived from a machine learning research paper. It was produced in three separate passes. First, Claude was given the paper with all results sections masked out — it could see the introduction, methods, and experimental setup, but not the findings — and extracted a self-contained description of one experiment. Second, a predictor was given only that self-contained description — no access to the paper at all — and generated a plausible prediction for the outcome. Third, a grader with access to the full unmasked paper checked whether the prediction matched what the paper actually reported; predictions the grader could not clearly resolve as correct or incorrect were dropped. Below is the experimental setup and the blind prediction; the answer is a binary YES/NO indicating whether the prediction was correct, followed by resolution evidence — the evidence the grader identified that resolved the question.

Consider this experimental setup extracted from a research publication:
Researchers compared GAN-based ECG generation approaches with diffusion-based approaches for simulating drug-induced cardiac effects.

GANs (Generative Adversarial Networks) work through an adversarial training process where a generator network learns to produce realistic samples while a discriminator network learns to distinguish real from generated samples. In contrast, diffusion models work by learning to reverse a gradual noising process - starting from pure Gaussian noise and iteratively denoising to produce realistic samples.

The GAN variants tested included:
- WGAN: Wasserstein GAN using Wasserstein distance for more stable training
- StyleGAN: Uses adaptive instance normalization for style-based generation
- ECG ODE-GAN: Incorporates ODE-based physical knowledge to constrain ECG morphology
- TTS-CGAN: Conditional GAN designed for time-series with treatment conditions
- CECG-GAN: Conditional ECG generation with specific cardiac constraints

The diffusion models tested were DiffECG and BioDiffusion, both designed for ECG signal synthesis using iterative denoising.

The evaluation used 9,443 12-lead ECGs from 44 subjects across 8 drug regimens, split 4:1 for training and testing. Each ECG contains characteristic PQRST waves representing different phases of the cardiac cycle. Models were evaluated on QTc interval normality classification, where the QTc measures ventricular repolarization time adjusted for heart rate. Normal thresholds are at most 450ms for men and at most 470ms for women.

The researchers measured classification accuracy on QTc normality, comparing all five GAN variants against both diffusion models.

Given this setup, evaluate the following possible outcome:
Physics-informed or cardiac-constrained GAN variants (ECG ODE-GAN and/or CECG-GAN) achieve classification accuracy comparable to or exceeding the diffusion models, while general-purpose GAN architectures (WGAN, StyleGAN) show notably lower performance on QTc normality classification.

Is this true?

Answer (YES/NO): NO